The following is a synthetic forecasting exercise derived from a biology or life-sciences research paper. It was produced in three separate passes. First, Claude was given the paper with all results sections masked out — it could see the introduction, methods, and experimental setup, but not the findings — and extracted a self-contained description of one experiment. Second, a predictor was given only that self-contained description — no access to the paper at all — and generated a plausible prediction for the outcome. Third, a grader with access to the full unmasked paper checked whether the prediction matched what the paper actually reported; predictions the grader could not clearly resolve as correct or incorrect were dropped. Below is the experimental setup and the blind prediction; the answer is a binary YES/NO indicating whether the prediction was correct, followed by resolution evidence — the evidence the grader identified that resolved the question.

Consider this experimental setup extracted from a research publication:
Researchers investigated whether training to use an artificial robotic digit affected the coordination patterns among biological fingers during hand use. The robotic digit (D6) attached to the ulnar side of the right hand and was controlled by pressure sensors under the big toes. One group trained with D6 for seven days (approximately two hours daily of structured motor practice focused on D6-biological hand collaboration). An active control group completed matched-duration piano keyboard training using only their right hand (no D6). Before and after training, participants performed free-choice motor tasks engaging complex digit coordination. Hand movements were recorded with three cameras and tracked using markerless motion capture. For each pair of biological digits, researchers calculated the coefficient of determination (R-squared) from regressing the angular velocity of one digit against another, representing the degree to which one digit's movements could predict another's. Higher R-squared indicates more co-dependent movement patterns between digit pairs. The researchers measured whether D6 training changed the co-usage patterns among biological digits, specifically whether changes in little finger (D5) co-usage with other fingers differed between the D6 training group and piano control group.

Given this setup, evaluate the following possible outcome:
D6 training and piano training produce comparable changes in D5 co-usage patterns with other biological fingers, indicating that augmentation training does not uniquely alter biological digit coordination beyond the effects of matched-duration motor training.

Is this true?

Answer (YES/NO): NO